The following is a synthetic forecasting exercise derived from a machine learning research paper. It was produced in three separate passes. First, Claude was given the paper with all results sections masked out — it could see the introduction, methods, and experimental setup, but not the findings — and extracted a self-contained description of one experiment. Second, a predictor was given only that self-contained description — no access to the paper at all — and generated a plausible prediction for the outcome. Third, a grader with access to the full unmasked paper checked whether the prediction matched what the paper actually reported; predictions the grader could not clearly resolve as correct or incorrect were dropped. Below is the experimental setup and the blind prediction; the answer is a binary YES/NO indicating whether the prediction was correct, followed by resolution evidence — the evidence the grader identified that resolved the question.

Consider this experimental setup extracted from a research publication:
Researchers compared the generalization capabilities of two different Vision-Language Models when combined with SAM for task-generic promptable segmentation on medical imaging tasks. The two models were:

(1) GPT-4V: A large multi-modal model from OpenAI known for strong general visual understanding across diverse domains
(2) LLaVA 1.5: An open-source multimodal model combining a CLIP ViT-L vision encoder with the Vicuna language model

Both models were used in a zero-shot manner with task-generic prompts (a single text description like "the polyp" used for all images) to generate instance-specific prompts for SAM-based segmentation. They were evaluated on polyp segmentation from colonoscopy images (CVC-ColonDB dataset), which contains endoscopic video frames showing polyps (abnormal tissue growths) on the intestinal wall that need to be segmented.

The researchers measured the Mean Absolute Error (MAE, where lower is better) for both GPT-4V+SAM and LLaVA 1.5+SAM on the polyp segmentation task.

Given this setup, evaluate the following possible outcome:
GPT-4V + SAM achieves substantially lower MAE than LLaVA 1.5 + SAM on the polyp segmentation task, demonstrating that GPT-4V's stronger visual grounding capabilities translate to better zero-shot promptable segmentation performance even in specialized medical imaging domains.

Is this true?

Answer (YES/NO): NO